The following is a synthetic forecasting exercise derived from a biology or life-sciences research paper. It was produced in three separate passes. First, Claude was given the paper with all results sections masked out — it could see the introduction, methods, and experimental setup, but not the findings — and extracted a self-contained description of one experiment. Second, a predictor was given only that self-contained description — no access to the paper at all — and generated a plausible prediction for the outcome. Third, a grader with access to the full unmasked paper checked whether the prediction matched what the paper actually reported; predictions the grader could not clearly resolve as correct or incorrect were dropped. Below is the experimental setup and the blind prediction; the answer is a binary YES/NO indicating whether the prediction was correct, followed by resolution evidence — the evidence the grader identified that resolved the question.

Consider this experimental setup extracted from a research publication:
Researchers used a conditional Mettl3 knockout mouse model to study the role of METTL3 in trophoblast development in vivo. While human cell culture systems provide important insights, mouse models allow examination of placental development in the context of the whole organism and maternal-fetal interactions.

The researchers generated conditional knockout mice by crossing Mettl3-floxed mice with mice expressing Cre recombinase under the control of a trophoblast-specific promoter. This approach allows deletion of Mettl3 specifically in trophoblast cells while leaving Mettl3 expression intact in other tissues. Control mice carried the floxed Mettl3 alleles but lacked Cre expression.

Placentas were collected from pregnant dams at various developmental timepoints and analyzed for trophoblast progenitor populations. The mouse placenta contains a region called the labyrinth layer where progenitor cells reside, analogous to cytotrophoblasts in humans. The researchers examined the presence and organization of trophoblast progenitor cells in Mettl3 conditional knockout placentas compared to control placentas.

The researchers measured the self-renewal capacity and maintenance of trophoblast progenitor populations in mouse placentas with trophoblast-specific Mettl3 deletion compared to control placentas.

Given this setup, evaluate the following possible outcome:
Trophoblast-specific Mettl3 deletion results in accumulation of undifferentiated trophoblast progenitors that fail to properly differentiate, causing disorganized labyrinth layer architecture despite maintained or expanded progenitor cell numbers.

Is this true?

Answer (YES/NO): NO